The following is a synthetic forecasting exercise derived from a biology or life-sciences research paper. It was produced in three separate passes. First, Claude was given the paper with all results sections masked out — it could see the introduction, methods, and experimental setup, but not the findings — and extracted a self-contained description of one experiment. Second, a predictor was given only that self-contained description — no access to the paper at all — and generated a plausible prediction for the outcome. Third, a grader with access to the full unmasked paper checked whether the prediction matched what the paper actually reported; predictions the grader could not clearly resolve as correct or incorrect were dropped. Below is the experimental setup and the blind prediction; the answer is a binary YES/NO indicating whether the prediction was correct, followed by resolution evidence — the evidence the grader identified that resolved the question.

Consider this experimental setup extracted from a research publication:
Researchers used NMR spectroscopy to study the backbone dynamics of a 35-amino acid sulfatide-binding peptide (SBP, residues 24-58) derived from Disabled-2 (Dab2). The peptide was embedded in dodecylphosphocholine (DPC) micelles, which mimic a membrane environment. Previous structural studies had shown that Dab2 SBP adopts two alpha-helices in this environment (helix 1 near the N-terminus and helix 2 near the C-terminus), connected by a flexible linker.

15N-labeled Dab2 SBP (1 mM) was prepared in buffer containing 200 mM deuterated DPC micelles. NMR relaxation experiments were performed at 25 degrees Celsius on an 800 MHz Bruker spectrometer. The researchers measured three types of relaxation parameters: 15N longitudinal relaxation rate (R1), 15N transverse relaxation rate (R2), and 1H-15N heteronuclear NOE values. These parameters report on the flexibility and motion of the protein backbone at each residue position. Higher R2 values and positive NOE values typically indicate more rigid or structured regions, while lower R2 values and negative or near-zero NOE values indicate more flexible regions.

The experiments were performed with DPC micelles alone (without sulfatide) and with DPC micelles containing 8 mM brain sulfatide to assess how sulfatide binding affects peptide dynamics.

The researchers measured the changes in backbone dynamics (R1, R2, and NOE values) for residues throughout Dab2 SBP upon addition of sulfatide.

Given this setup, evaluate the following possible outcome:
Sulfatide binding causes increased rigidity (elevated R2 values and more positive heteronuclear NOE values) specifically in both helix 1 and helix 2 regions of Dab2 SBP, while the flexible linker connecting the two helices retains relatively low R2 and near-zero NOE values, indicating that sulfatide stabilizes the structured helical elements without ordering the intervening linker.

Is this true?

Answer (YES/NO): NO